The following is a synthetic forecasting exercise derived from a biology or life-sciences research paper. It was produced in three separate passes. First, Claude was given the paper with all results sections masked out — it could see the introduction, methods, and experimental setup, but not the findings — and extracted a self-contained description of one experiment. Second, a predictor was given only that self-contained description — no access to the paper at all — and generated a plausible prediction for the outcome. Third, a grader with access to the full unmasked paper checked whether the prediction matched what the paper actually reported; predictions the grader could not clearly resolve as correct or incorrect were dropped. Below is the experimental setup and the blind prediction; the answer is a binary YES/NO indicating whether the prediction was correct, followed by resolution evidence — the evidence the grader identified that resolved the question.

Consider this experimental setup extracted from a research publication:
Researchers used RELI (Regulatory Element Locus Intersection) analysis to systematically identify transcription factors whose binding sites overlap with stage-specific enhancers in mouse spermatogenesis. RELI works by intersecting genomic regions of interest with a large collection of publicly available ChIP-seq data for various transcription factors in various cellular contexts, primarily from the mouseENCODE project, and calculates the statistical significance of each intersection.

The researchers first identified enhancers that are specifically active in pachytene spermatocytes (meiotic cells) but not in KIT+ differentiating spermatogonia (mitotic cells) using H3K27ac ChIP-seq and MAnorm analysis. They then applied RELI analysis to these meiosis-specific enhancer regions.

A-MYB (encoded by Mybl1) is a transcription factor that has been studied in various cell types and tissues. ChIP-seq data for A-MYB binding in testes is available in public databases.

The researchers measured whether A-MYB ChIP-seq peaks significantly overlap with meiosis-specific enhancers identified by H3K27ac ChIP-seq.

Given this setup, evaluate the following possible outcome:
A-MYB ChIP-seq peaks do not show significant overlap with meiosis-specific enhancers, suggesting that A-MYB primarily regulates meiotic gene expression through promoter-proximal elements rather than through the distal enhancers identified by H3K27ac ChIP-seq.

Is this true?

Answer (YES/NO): NO